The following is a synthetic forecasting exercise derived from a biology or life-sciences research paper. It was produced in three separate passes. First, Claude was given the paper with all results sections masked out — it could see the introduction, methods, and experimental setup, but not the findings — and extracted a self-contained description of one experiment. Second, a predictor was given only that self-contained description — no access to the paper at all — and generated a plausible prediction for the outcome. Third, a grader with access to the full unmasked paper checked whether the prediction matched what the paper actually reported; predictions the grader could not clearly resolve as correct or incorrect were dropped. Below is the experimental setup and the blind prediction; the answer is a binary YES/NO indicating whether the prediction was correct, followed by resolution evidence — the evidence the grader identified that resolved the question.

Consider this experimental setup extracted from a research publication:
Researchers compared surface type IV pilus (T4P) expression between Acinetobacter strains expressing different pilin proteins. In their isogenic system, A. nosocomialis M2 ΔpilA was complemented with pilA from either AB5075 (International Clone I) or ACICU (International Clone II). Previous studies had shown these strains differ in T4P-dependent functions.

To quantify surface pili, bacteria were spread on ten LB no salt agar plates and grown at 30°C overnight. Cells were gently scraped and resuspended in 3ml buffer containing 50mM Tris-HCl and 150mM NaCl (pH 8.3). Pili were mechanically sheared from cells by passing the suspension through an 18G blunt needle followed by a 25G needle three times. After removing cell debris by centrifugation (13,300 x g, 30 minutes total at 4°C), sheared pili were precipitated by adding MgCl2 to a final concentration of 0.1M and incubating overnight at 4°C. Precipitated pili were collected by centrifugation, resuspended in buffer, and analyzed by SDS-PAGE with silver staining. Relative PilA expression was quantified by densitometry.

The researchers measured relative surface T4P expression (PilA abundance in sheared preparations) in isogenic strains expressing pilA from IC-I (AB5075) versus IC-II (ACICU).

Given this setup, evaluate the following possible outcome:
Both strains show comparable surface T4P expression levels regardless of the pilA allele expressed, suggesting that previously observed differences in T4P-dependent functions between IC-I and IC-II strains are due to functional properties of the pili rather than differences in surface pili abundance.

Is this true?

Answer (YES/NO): NO